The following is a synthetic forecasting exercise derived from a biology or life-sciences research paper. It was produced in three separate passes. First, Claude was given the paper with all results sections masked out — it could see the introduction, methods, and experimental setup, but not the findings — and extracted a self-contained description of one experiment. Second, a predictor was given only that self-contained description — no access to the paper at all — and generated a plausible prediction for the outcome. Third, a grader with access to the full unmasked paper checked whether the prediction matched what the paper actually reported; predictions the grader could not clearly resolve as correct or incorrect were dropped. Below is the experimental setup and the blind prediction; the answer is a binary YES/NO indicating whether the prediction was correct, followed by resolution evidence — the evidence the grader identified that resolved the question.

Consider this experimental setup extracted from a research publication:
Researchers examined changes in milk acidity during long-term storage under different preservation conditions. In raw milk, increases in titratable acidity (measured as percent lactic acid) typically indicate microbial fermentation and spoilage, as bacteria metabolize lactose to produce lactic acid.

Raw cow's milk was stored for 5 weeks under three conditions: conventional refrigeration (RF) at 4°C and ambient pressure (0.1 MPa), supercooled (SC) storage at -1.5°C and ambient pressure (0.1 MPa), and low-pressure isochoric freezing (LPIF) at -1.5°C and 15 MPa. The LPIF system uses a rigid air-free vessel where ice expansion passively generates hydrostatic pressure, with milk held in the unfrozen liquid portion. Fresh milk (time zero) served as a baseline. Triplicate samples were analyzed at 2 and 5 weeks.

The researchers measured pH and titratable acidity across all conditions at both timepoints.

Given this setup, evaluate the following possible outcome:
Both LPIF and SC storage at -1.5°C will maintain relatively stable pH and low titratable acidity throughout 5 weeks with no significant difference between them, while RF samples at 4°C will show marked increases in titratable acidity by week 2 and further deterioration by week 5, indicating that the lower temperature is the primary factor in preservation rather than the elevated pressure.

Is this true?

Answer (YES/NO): NO